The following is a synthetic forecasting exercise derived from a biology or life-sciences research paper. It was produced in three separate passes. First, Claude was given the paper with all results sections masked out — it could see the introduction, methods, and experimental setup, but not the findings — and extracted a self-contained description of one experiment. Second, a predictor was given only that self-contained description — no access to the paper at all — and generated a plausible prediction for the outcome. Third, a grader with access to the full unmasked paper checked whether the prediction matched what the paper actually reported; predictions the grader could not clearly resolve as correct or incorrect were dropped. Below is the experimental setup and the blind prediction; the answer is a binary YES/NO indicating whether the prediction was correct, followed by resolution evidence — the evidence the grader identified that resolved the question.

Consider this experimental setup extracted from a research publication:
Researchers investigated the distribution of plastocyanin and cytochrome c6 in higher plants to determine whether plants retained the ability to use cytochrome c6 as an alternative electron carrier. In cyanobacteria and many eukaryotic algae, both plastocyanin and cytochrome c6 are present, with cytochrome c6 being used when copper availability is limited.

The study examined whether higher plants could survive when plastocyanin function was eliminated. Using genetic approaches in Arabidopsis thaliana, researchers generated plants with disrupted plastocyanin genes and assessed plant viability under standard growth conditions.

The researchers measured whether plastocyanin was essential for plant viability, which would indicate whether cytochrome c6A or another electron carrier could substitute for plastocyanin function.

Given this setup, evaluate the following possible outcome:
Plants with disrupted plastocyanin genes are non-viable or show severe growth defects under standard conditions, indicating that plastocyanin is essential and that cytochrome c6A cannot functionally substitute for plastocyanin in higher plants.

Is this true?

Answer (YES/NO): YES